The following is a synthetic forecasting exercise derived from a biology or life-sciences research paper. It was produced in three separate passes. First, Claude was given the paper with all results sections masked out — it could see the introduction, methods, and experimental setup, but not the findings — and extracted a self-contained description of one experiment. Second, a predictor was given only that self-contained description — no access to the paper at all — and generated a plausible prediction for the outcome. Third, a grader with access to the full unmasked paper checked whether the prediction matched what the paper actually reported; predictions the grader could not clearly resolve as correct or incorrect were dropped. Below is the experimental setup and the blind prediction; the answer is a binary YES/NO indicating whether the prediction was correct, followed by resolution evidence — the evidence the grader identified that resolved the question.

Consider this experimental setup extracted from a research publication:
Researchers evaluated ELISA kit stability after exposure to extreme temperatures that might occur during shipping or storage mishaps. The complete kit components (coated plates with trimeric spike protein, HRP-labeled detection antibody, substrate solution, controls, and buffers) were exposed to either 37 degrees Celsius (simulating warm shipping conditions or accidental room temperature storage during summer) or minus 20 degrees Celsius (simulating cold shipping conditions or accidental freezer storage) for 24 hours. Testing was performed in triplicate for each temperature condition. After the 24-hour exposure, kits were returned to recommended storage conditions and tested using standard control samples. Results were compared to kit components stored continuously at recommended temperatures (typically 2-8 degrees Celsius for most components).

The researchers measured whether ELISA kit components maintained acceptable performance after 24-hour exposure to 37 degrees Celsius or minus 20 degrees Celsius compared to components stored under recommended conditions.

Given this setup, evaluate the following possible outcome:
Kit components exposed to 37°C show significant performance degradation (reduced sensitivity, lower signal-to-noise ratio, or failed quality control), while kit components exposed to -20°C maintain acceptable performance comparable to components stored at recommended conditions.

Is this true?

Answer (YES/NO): NO